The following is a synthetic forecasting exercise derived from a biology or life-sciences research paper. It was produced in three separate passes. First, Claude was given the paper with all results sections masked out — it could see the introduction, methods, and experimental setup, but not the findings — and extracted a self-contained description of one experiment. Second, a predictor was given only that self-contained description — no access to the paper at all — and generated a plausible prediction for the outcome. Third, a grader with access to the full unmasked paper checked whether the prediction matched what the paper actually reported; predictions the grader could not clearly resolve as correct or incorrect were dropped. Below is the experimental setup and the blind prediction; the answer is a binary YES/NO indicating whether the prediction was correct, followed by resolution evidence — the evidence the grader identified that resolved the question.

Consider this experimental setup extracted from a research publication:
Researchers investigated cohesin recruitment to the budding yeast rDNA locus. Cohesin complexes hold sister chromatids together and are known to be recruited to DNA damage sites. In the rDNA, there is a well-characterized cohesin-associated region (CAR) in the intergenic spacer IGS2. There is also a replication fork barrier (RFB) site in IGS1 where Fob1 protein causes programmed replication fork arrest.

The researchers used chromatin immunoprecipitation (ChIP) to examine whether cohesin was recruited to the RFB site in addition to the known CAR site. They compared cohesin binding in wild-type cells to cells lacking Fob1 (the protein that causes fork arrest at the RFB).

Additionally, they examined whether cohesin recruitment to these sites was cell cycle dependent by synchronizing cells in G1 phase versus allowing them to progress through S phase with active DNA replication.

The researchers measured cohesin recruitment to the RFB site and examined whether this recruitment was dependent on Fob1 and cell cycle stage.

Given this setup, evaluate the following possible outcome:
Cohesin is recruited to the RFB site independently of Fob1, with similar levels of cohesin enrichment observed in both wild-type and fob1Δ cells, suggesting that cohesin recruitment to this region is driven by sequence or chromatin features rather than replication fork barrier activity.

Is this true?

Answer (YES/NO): NO